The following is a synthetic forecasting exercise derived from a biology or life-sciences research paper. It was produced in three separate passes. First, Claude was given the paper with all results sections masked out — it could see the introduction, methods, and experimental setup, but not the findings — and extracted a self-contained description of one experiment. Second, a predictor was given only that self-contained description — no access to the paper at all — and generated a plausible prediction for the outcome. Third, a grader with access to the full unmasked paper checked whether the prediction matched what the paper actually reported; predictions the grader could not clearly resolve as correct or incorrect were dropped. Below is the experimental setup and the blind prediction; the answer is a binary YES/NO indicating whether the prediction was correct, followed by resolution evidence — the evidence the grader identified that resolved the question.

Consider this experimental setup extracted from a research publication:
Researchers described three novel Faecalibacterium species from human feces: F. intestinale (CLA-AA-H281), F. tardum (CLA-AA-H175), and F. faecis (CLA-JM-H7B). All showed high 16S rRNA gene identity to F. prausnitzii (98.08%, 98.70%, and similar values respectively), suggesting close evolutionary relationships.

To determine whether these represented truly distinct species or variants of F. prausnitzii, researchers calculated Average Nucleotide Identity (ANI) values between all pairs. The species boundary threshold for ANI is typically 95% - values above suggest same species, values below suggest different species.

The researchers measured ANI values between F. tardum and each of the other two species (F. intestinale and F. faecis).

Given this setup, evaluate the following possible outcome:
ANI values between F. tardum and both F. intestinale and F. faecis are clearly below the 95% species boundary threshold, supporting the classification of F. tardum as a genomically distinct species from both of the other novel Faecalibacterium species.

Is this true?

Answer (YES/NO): YES